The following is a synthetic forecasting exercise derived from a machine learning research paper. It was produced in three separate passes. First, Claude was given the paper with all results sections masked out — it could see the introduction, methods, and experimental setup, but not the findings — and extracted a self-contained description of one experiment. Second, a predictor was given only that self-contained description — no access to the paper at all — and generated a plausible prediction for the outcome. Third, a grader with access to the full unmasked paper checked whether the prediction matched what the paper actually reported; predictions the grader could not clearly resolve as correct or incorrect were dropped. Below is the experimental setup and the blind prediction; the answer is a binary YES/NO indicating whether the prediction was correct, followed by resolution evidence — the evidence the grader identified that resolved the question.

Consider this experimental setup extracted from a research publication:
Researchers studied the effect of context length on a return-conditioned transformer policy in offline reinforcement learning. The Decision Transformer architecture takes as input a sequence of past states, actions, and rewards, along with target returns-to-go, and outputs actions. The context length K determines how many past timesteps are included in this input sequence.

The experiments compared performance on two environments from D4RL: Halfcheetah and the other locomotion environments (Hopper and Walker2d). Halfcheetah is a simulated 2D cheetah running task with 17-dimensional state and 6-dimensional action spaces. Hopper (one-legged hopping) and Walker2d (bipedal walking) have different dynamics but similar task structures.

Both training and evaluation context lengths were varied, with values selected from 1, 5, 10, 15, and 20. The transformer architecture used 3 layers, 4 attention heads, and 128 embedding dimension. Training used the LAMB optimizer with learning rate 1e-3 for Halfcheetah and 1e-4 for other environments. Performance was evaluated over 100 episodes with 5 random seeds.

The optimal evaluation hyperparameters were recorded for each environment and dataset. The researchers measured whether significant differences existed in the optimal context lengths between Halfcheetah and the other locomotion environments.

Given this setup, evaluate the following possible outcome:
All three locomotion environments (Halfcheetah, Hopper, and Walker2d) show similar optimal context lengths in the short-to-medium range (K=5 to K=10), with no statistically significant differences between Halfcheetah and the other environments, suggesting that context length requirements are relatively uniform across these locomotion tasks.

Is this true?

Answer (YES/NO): NO